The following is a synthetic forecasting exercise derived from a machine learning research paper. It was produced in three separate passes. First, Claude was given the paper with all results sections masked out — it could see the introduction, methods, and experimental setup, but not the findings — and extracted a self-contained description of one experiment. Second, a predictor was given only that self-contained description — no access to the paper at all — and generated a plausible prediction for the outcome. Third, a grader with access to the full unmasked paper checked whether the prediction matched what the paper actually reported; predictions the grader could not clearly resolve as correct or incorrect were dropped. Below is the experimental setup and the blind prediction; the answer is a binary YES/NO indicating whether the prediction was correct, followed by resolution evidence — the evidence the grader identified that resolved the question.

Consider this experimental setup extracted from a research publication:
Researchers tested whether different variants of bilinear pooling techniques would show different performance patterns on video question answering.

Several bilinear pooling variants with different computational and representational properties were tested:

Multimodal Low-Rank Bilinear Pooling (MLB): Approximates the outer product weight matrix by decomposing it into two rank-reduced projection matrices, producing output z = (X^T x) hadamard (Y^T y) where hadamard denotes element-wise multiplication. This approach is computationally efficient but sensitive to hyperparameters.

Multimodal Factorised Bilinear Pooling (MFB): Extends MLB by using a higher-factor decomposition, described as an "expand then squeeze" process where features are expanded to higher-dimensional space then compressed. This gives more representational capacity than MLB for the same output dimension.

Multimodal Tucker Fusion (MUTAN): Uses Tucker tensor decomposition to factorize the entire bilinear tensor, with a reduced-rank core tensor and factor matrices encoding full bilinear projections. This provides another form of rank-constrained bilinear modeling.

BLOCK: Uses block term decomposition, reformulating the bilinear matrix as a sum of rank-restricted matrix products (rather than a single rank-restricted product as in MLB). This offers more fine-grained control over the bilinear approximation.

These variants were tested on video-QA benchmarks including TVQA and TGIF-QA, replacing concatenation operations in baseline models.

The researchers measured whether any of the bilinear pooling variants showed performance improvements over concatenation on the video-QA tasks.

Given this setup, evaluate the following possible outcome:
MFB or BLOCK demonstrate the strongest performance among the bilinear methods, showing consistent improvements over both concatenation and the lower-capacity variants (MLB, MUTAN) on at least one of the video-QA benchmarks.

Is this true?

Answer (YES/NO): NO